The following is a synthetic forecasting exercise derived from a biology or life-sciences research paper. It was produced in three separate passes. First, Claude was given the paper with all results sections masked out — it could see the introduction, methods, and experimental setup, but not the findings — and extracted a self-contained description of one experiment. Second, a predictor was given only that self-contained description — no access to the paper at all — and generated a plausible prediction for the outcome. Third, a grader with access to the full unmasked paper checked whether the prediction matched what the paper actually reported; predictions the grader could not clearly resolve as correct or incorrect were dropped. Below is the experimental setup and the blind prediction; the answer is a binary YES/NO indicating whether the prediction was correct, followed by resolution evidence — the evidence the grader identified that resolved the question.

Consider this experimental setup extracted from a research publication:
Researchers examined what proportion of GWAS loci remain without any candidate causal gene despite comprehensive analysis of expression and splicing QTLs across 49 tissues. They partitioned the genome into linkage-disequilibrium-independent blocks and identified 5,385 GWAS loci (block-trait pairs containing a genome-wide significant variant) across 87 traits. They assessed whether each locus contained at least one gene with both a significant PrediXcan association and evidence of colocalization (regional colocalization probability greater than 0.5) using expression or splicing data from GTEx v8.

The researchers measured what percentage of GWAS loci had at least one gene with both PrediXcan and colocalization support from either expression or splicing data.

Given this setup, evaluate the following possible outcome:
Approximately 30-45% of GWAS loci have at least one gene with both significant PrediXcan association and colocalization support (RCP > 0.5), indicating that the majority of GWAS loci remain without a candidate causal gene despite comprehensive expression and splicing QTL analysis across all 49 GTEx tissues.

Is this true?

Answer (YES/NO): NO